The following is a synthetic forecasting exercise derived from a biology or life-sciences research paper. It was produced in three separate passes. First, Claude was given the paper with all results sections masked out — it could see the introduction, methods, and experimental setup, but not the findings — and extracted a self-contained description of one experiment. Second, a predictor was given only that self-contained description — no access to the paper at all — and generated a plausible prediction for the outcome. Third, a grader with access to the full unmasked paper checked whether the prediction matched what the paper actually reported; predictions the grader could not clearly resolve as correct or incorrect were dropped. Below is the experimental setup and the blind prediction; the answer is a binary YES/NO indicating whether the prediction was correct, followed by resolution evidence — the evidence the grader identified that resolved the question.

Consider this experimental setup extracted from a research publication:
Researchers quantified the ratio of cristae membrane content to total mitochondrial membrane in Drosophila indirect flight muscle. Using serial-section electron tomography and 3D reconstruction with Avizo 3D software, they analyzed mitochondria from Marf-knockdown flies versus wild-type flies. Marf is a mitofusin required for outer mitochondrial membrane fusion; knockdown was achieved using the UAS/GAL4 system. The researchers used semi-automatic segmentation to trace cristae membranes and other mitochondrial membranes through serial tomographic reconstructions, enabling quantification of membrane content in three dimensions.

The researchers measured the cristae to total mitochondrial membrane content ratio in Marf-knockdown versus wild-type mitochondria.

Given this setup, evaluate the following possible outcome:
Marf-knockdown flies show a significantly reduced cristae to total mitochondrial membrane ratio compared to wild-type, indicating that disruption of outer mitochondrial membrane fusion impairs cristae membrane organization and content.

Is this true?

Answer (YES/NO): NO